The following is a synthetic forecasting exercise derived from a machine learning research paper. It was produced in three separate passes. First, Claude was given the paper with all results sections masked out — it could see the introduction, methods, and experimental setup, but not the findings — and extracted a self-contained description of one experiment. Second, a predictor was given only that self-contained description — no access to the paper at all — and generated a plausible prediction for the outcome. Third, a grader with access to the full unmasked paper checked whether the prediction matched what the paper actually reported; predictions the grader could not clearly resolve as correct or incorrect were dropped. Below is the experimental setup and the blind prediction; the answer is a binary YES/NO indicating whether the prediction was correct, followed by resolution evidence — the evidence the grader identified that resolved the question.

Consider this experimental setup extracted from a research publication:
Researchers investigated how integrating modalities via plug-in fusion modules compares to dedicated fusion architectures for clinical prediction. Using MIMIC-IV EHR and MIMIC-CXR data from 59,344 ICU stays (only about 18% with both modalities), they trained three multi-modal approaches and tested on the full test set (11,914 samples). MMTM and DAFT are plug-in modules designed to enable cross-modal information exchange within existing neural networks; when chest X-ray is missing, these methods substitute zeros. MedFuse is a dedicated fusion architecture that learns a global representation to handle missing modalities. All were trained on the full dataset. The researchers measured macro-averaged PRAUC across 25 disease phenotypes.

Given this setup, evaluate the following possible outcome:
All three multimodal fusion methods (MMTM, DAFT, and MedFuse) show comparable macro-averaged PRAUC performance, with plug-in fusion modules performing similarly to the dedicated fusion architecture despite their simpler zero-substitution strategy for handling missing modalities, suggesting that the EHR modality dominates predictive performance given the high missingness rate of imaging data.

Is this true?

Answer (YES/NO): YES